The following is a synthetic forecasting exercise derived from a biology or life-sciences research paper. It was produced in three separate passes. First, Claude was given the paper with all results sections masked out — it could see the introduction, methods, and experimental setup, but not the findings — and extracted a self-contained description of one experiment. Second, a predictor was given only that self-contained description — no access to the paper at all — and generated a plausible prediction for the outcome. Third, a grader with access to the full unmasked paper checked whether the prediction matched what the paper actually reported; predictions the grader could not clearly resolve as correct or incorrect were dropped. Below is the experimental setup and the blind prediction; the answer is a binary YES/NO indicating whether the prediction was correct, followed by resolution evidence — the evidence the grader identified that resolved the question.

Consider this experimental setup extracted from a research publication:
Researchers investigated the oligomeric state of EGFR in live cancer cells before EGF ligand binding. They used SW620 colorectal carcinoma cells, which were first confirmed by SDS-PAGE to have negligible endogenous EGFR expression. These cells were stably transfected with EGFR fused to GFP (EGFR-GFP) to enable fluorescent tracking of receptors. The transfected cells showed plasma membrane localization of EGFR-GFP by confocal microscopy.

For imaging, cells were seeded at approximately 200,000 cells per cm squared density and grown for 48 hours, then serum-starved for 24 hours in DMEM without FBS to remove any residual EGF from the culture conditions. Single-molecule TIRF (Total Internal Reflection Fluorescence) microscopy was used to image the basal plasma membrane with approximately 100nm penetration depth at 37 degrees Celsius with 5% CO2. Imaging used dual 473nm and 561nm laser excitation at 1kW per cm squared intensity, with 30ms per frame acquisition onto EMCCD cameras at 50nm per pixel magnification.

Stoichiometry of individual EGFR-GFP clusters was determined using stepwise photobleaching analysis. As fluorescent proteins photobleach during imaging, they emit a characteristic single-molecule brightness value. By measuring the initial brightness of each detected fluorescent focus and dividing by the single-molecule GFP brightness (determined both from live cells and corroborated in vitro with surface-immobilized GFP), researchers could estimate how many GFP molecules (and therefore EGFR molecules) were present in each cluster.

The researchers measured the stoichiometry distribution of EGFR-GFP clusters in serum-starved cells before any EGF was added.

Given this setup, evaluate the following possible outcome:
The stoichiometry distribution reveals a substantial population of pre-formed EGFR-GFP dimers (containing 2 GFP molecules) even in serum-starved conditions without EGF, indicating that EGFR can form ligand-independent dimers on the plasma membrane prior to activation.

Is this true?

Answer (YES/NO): NO